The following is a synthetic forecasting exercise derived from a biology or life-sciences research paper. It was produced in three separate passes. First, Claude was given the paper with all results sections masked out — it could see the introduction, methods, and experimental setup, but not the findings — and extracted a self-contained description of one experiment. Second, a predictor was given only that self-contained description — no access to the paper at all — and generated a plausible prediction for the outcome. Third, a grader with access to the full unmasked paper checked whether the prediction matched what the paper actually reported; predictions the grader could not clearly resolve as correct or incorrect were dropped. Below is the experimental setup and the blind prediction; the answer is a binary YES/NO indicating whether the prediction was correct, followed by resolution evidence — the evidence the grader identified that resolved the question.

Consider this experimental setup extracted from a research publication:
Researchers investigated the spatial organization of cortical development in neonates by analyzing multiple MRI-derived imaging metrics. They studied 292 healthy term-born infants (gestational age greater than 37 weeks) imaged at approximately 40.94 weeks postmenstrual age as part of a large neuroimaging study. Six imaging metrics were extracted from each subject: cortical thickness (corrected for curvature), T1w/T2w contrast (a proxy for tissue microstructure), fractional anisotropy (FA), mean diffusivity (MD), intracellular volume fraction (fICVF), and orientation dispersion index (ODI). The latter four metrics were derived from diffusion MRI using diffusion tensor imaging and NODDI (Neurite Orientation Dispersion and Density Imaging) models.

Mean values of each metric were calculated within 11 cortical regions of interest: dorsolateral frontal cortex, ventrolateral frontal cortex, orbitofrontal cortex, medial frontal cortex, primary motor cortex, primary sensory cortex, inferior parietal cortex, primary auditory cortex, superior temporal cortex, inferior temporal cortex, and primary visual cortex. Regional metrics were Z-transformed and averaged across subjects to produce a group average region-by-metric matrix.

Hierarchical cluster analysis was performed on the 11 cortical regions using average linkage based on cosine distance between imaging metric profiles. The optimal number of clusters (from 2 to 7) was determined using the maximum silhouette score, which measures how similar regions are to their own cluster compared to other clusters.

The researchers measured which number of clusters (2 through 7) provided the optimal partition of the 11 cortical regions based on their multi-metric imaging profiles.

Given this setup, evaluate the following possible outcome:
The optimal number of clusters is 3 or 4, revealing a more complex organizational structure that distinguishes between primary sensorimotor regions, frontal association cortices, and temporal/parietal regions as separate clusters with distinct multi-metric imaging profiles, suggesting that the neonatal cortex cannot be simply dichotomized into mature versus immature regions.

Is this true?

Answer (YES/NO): NO